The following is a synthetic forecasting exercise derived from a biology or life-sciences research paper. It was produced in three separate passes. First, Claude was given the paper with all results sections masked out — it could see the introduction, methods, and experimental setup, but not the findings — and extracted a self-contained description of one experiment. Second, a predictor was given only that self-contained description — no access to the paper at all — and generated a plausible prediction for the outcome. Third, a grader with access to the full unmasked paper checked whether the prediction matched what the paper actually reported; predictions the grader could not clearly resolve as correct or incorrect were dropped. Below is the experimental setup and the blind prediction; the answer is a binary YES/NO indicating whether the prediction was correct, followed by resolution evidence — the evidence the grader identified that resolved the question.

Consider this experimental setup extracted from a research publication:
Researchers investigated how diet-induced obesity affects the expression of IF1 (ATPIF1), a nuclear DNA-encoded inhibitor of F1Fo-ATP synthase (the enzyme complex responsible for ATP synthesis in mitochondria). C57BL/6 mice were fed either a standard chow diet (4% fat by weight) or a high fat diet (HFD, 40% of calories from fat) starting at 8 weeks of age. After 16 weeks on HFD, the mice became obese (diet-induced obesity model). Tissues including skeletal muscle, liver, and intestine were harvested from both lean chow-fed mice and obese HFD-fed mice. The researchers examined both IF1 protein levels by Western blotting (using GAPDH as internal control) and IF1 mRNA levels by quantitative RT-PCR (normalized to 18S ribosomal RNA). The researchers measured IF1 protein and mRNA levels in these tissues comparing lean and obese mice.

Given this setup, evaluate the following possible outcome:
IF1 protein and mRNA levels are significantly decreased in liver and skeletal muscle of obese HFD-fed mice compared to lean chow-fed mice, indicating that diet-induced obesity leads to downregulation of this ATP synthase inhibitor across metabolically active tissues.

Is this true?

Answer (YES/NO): NO